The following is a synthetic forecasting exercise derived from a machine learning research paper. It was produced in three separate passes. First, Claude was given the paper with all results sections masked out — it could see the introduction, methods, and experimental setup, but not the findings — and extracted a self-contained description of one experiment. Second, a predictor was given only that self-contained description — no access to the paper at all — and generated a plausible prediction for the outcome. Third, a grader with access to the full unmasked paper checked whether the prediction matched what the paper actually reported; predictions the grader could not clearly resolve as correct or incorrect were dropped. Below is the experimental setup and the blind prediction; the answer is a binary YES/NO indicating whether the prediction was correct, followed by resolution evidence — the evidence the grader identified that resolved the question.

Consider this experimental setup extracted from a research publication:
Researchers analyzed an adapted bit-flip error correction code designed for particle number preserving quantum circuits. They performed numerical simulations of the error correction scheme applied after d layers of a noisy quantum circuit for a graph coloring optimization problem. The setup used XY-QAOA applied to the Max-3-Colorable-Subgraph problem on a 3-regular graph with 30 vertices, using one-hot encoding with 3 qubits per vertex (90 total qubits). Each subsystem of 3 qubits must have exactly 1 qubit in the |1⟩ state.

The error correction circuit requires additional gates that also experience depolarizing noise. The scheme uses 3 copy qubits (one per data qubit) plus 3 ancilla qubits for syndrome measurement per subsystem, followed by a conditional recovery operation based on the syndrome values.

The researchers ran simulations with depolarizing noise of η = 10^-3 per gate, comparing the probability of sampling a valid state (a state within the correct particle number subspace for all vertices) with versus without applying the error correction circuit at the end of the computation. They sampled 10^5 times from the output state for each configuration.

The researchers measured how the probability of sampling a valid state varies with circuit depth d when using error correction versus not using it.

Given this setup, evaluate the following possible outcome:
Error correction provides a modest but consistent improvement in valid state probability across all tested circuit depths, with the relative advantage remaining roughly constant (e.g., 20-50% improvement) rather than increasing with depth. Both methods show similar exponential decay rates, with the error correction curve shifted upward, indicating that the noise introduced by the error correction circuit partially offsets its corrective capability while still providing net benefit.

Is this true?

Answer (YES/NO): NO